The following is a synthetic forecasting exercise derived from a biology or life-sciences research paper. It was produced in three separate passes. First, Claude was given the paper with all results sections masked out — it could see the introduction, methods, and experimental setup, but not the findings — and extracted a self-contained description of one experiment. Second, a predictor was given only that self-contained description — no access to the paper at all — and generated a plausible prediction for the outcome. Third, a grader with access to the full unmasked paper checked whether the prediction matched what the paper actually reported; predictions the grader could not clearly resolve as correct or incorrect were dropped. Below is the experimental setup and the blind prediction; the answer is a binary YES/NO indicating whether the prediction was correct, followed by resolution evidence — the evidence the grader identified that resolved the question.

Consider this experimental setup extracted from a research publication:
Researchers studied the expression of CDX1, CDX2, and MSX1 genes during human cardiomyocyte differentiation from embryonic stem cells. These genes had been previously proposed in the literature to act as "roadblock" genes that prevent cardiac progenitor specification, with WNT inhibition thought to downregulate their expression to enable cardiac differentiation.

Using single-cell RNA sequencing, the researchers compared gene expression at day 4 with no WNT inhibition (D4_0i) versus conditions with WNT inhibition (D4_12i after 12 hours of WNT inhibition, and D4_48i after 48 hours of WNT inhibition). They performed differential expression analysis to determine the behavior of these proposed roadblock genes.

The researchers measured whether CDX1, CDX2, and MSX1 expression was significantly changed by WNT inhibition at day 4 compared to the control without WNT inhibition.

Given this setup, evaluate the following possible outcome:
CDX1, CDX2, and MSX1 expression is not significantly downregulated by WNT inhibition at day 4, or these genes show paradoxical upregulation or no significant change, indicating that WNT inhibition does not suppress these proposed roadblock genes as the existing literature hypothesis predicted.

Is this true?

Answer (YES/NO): NO